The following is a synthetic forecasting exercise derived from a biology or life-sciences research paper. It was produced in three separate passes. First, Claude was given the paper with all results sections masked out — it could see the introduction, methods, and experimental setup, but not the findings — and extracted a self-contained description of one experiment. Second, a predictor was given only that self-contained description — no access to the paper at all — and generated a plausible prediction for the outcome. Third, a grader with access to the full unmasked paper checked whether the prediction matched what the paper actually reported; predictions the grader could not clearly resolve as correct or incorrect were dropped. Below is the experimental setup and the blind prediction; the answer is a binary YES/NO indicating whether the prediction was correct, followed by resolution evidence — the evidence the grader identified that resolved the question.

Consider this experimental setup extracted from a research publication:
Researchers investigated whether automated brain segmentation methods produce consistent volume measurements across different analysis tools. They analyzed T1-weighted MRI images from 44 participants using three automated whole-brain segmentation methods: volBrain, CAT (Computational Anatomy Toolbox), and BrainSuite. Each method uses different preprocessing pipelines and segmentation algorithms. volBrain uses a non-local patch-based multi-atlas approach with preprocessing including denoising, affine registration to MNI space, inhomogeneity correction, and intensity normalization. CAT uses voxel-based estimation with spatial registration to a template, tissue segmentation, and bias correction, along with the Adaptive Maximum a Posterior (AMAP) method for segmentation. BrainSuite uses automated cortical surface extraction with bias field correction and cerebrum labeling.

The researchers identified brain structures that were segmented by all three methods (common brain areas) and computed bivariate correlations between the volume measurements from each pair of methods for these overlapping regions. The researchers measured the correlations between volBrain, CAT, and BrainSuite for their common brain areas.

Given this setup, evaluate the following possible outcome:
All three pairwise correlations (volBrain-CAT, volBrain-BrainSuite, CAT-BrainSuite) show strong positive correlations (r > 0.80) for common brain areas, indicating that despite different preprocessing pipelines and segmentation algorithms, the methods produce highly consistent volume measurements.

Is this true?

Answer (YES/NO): NO